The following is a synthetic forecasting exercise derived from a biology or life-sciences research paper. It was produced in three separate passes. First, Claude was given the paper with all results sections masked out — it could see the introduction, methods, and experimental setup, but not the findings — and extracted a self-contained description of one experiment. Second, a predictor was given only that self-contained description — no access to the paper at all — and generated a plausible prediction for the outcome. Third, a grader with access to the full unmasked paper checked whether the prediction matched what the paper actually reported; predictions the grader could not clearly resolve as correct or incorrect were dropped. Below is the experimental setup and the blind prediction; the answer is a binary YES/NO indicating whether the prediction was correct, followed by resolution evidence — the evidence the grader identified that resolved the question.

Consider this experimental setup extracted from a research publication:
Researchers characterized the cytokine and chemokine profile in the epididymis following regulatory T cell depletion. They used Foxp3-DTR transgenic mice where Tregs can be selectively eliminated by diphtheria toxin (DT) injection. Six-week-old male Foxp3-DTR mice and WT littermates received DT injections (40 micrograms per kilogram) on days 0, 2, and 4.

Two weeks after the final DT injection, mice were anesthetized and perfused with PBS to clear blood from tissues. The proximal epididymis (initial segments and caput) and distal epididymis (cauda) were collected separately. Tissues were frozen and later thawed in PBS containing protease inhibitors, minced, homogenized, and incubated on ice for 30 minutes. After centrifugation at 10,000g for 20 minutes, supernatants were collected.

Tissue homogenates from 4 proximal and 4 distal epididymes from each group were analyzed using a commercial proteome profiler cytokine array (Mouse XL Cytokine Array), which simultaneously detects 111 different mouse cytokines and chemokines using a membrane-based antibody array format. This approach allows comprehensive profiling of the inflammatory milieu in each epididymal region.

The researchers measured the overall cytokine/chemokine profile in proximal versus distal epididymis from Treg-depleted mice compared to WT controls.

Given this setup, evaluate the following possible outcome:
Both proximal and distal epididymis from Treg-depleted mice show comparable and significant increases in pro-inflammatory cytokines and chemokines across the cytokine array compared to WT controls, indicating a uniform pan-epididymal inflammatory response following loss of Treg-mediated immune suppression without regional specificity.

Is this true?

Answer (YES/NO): NO